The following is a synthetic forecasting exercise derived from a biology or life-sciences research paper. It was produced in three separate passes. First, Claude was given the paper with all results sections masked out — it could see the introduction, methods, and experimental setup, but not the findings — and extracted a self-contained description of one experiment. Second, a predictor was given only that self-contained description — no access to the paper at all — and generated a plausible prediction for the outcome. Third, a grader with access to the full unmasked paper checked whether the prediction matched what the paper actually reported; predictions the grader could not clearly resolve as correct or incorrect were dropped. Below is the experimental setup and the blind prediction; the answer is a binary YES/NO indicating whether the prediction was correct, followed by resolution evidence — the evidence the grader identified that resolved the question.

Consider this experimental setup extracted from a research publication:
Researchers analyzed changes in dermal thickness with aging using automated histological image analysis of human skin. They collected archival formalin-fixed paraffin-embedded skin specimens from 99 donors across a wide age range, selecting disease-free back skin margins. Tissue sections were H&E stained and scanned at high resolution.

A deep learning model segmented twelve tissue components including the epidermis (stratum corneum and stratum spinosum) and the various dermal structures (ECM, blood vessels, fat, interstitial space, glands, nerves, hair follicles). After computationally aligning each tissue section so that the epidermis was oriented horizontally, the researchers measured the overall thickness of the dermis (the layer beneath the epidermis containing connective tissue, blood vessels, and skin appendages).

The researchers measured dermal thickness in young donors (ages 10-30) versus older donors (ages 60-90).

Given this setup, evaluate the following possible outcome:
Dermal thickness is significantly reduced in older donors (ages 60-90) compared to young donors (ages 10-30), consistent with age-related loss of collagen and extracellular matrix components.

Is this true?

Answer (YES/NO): NO